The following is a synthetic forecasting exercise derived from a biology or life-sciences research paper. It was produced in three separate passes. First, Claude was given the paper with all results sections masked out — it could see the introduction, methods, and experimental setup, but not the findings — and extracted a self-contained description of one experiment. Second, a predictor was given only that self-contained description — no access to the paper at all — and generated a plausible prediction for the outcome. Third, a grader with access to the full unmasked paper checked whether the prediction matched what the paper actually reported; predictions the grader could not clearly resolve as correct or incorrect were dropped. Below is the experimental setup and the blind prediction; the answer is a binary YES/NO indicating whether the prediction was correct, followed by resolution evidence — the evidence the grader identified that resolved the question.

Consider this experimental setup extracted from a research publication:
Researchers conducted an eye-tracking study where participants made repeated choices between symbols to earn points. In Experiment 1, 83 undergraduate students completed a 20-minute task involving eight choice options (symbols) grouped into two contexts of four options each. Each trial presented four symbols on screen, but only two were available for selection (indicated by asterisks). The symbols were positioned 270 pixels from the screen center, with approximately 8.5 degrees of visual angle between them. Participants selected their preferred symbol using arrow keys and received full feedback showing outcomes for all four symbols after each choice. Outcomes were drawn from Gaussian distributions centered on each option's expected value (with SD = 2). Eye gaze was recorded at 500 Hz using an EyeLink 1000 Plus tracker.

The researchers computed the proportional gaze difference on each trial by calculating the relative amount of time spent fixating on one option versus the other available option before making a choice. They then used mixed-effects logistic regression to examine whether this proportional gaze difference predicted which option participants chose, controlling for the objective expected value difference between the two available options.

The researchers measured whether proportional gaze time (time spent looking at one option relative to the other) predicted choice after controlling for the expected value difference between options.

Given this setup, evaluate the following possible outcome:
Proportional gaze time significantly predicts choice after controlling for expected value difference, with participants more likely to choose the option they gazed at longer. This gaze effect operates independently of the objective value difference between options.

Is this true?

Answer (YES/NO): YES